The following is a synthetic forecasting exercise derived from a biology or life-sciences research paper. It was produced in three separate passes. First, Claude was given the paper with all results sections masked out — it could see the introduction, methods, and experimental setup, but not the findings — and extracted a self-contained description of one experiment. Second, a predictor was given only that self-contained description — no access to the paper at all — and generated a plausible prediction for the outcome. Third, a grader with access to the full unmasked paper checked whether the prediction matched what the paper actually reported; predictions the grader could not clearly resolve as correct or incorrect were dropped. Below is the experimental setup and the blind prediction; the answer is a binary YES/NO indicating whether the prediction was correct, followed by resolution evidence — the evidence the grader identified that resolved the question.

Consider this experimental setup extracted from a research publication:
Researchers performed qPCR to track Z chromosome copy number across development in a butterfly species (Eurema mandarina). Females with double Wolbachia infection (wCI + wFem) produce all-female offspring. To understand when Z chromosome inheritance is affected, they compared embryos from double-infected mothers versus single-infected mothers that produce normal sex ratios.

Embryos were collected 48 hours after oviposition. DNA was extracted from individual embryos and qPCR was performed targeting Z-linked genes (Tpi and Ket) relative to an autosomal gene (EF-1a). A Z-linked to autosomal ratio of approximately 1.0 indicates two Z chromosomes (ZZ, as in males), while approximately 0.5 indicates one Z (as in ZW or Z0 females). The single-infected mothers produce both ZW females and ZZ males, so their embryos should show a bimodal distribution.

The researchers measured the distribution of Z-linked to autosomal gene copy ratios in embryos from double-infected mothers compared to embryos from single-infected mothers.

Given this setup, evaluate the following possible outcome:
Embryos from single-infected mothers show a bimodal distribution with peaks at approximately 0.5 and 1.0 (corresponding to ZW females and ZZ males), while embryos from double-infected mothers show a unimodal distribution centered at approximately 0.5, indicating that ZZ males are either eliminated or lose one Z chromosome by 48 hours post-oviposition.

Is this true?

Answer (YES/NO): NO